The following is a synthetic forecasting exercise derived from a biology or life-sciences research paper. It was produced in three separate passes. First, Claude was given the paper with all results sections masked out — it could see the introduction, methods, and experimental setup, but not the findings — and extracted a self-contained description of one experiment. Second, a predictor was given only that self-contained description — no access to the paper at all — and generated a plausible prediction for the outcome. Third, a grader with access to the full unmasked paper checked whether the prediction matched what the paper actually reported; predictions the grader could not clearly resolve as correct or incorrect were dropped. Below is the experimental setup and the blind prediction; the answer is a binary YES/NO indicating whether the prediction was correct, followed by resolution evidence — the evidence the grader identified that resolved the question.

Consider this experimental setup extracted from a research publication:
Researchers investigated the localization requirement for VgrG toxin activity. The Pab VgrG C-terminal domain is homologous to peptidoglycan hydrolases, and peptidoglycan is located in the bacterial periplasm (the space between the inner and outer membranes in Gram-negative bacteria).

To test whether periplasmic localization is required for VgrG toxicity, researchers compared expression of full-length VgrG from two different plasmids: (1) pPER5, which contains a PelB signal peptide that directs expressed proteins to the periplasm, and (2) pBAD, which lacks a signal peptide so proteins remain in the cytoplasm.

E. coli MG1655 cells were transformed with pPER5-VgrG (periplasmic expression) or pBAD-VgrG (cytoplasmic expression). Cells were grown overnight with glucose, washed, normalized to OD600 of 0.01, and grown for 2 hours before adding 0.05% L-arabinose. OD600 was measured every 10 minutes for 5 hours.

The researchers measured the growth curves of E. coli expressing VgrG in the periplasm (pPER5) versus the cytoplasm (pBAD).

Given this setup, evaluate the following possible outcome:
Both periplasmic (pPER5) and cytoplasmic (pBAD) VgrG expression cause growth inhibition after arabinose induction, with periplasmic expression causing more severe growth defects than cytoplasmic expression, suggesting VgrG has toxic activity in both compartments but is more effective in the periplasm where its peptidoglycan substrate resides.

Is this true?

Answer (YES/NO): NO